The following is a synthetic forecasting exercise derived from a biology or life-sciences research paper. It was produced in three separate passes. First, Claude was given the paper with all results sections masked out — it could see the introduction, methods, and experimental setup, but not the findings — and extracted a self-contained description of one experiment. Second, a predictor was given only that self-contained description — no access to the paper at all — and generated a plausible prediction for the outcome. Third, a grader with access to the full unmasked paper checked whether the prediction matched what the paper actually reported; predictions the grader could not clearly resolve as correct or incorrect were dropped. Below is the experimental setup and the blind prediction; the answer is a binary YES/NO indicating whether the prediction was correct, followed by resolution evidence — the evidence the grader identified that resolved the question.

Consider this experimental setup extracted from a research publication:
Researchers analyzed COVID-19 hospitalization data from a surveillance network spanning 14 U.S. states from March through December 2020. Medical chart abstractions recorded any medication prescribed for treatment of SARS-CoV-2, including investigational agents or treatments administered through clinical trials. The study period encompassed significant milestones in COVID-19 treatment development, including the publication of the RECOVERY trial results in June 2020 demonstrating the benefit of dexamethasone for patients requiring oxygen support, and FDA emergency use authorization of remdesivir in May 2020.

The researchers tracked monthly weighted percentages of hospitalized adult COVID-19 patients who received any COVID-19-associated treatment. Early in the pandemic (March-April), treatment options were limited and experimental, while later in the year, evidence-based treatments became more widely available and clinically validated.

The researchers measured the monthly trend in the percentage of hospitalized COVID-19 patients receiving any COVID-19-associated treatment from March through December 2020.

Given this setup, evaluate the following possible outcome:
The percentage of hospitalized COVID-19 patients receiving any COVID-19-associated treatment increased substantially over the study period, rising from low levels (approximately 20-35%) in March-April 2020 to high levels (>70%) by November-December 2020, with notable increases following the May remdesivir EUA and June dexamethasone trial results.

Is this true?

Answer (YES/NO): NO